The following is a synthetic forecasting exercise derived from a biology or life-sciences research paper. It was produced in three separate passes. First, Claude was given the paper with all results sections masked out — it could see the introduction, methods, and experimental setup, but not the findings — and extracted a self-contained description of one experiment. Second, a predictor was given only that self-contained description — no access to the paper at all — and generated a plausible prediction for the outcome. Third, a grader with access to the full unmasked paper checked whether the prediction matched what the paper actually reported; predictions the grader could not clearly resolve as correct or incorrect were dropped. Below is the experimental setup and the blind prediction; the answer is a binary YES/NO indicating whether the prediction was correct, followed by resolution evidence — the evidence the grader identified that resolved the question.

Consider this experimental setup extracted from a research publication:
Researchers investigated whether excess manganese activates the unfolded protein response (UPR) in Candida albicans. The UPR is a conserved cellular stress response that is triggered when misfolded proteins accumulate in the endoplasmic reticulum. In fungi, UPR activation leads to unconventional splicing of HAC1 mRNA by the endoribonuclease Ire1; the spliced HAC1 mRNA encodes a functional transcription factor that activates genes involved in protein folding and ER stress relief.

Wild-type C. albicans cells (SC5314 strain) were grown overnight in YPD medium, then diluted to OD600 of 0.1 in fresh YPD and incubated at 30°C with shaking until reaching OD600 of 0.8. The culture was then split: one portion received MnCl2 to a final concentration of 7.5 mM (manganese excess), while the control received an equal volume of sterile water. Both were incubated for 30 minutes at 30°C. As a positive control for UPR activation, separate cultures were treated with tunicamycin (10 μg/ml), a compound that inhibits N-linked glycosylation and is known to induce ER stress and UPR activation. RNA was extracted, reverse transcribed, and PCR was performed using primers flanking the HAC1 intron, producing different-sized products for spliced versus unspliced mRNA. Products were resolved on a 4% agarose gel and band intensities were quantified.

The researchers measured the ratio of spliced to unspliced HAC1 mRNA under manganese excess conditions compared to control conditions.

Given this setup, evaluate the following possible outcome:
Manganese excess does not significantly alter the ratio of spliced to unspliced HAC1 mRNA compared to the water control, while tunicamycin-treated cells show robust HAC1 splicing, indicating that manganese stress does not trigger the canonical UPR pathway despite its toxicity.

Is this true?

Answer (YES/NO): NO